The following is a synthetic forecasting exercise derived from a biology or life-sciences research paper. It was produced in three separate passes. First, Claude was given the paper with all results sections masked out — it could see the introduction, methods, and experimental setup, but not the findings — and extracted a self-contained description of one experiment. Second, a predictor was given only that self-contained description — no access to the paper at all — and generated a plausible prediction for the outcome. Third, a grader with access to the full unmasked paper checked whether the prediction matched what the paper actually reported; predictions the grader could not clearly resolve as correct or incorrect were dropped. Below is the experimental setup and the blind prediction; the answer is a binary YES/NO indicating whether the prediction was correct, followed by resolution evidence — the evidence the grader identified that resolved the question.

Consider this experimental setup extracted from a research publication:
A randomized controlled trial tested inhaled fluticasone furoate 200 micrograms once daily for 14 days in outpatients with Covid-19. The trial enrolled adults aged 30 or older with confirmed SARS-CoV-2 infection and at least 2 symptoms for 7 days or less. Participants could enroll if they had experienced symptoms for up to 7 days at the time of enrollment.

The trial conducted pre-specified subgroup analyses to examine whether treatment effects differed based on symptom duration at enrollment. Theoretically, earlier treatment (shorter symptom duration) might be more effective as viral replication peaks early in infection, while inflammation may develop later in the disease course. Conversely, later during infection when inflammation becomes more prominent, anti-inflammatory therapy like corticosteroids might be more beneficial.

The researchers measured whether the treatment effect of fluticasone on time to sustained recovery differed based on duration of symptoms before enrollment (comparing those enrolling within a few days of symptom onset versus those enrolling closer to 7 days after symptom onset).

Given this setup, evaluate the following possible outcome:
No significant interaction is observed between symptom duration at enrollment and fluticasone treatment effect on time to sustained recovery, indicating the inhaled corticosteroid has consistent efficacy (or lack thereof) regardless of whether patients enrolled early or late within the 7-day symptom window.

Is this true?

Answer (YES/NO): YES